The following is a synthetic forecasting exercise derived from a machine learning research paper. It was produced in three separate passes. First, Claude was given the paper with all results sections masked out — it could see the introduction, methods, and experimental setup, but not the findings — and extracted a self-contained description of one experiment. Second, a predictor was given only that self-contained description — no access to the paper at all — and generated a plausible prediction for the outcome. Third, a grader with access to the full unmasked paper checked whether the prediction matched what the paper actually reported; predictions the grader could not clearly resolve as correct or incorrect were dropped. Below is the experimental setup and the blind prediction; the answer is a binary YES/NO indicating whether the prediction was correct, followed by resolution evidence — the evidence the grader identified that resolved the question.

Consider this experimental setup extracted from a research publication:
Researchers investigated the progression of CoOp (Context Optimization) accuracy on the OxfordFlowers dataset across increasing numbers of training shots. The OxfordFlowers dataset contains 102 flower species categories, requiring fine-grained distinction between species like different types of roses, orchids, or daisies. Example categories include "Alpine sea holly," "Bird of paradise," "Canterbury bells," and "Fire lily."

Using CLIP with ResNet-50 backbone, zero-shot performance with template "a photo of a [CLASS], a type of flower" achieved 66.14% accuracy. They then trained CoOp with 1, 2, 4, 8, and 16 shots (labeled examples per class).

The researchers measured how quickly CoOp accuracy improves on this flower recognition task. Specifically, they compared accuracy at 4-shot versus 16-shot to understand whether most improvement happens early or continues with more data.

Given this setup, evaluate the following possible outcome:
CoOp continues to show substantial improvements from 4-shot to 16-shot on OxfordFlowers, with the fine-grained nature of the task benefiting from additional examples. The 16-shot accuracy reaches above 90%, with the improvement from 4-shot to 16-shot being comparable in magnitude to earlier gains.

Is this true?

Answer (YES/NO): NO